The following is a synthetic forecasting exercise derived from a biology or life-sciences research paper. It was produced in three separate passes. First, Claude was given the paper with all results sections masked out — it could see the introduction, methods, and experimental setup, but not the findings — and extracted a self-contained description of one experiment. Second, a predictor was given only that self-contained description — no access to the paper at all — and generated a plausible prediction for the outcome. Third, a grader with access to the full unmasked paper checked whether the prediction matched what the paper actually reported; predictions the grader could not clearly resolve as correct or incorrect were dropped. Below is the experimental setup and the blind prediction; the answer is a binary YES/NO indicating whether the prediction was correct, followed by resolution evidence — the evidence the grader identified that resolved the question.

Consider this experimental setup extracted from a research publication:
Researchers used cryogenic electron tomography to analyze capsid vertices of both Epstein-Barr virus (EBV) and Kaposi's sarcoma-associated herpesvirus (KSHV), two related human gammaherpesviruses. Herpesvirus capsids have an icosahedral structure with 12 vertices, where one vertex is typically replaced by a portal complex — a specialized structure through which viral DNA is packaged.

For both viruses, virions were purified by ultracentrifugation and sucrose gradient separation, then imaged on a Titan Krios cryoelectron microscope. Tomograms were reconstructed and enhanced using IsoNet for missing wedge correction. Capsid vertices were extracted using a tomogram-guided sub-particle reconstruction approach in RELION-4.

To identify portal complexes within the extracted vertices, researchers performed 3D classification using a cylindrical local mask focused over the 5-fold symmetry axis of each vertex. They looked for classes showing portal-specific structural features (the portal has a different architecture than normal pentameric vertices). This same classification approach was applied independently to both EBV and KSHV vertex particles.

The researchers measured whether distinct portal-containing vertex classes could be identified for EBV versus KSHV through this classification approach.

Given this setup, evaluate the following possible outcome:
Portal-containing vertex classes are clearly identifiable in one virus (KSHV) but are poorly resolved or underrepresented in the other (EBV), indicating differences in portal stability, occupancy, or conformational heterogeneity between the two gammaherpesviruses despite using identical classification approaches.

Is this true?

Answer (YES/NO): YES